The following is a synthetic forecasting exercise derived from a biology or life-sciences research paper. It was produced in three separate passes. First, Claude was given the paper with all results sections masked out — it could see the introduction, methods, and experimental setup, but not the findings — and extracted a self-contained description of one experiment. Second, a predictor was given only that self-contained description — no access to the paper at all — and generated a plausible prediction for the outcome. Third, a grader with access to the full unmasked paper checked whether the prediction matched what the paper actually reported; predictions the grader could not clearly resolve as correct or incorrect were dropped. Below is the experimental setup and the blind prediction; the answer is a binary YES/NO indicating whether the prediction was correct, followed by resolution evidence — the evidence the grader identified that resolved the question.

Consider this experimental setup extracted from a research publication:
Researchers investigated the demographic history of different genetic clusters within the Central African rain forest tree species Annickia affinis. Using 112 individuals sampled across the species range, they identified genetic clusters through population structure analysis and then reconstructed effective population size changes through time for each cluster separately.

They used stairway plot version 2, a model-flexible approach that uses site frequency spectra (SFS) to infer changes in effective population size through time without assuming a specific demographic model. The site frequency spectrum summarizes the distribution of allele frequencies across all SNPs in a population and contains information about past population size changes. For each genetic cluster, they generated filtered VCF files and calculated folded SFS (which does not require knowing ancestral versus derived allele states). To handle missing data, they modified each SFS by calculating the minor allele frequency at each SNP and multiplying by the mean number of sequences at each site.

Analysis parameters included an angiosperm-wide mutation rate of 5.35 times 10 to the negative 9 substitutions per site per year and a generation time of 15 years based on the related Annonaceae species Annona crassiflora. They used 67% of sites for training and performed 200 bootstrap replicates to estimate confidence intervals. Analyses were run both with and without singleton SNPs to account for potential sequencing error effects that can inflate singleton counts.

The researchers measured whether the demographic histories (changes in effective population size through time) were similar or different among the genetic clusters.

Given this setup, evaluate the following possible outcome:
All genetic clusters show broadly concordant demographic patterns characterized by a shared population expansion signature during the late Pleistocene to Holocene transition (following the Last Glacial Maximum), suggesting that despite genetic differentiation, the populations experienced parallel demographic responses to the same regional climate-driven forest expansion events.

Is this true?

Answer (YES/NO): NO